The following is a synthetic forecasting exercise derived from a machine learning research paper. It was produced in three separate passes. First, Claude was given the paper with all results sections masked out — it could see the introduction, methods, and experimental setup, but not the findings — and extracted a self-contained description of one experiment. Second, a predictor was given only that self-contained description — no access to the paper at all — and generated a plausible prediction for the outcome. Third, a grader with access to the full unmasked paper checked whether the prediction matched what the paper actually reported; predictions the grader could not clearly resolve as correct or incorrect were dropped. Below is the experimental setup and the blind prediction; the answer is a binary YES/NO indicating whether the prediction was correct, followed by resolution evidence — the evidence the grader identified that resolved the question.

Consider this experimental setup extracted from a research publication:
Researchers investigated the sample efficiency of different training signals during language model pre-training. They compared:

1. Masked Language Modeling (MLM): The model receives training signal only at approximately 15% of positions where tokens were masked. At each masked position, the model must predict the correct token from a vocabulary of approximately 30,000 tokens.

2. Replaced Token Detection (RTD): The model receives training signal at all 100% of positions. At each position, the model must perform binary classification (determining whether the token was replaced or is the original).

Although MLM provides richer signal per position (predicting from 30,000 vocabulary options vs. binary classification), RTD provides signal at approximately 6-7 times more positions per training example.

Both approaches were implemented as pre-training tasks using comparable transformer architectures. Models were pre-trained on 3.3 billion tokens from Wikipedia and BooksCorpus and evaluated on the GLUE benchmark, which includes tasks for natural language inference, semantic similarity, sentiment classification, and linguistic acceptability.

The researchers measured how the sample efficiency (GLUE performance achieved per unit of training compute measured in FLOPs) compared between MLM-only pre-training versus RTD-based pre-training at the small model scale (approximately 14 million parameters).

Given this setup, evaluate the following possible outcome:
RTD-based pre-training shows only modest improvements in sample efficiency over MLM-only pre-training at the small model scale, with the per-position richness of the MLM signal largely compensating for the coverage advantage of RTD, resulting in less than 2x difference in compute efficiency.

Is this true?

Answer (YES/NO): NO